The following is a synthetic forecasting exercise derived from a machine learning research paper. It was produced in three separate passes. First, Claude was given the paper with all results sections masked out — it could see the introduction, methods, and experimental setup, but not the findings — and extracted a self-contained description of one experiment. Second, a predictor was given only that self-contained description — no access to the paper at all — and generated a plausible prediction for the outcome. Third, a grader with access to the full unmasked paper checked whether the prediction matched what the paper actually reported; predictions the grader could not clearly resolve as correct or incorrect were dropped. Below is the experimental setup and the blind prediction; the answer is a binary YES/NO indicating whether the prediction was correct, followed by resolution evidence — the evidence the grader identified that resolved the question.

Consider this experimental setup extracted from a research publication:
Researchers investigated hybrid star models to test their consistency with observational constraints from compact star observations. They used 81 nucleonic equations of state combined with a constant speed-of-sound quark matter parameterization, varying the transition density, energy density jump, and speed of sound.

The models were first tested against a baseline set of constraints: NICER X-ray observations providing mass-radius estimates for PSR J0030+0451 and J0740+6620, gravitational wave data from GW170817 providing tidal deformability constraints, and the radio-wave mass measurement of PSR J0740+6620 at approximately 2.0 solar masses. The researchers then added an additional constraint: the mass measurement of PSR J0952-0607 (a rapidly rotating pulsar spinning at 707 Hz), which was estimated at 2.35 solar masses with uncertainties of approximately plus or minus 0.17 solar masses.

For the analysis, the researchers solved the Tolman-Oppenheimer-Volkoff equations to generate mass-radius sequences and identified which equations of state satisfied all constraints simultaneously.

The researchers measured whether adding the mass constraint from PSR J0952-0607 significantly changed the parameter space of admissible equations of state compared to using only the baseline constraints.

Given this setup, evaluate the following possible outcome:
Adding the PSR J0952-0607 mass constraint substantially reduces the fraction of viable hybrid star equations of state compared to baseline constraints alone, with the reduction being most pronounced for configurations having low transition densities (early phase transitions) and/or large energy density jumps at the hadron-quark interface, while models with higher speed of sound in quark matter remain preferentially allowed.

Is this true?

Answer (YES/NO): NO